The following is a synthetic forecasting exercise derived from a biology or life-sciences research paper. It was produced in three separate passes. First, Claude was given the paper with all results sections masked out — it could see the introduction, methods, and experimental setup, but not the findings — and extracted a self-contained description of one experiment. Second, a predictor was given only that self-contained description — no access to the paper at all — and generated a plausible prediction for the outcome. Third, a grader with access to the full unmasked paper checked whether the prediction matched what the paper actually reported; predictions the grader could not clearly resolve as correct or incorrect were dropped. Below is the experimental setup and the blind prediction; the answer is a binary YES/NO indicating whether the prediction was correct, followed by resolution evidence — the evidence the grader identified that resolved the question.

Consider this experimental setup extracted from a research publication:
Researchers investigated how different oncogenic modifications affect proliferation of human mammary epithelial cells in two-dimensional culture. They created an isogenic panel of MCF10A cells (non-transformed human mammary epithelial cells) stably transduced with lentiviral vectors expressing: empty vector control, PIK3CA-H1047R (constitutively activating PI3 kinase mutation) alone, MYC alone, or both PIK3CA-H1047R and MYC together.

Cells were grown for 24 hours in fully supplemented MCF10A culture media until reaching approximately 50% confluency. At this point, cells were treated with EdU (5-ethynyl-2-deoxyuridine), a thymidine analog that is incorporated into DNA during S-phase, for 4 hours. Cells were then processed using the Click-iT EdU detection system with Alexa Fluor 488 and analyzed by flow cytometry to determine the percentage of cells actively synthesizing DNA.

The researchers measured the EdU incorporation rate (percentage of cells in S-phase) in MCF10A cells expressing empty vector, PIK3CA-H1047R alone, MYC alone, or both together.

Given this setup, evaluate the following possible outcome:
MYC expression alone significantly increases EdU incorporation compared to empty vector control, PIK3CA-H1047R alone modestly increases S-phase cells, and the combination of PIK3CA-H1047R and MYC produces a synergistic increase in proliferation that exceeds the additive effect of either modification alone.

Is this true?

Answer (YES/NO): NO